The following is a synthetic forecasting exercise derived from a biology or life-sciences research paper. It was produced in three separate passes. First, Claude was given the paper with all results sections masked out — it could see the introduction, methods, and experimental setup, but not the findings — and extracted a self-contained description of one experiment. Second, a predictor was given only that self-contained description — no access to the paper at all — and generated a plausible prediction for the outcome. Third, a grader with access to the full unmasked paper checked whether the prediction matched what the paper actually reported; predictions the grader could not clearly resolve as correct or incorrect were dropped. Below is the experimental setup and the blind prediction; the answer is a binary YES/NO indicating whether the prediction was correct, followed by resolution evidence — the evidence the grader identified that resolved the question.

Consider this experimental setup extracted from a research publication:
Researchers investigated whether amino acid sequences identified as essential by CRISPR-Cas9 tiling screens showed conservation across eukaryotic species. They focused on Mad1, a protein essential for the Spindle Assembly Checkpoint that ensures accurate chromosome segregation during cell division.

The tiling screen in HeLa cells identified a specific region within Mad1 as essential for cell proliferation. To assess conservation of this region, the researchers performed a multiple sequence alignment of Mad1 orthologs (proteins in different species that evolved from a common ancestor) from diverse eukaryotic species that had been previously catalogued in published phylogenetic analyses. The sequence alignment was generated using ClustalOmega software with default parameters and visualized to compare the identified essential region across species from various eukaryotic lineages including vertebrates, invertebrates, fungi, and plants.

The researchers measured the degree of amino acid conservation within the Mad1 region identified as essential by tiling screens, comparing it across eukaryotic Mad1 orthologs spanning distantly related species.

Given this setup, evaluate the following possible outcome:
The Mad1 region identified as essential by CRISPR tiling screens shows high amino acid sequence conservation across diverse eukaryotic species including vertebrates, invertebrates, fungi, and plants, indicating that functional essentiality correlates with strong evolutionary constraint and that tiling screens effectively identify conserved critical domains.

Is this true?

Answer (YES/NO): NO